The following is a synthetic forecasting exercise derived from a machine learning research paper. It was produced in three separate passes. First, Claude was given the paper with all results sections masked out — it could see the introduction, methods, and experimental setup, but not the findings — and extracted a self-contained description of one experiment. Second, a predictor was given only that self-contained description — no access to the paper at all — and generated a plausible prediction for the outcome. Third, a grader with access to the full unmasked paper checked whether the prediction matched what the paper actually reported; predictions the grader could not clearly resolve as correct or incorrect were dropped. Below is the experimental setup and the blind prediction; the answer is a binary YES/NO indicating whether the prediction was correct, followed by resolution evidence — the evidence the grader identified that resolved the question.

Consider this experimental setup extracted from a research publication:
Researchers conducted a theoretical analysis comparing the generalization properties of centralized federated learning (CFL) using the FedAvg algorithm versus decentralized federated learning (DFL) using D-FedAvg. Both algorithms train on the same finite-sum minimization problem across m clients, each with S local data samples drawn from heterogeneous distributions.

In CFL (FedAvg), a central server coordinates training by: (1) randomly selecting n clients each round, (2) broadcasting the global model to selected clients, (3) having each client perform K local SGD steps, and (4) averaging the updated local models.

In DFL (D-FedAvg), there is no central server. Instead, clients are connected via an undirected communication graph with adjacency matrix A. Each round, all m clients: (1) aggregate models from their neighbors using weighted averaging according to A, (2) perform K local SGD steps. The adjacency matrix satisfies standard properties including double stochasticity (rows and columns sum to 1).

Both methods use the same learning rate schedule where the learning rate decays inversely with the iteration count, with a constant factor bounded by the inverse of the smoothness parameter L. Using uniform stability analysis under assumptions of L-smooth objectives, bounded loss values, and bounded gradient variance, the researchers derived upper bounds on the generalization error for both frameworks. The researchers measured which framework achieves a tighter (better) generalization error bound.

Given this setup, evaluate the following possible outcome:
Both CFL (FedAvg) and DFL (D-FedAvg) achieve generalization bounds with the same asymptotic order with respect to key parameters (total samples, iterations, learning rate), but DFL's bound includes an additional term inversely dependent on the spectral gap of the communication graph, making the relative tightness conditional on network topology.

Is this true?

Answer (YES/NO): NO